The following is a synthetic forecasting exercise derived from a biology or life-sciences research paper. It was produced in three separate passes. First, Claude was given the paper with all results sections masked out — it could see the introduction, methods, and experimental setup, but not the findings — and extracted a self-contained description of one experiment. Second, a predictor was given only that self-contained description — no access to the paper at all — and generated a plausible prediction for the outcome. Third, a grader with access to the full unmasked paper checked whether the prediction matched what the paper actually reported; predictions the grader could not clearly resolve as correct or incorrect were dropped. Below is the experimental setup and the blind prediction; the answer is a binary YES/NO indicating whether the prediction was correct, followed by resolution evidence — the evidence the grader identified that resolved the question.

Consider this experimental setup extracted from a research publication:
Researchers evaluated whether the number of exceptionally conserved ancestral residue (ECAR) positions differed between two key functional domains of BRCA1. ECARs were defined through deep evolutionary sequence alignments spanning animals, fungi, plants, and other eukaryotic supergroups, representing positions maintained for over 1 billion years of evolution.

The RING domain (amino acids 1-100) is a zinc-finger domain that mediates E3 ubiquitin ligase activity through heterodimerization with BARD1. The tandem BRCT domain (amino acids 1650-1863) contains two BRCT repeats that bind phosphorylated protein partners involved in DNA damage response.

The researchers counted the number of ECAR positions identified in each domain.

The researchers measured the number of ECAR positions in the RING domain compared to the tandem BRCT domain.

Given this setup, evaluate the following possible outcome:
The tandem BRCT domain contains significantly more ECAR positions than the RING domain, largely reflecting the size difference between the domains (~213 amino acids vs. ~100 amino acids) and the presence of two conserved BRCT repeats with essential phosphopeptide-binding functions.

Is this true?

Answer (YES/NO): NO